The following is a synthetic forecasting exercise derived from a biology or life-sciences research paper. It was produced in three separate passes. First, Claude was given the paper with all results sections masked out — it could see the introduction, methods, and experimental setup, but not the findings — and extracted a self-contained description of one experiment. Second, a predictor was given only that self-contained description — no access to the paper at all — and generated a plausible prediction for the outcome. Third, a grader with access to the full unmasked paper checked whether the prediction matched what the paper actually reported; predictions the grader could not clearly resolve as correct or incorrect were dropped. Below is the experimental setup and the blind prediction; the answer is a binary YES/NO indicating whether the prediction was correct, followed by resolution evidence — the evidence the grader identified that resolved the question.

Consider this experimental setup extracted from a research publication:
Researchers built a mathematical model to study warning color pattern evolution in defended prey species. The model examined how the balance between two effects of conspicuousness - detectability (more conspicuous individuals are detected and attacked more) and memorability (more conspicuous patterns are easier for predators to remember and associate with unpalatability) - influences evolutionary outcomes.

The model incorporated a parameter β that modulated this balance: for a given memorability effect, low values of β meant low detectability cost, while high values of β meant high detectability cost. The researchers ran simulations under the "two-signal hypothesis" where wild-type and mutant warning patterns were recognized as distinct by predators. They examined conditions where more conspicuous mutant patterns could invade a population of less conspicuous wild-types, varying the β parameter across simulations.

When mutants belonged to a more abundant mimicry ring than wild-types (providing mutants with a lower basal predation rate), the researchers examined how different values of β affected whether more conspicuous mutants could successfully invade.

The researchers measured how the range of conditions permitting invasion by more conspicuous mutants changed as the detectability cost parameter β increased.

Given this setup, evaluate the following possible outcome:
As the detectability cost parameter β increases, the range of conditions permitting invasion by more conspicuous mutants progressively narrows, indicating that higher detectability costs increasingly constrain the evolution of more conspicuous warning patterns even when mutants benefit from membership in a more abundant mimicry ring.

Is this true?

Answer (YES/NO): YES